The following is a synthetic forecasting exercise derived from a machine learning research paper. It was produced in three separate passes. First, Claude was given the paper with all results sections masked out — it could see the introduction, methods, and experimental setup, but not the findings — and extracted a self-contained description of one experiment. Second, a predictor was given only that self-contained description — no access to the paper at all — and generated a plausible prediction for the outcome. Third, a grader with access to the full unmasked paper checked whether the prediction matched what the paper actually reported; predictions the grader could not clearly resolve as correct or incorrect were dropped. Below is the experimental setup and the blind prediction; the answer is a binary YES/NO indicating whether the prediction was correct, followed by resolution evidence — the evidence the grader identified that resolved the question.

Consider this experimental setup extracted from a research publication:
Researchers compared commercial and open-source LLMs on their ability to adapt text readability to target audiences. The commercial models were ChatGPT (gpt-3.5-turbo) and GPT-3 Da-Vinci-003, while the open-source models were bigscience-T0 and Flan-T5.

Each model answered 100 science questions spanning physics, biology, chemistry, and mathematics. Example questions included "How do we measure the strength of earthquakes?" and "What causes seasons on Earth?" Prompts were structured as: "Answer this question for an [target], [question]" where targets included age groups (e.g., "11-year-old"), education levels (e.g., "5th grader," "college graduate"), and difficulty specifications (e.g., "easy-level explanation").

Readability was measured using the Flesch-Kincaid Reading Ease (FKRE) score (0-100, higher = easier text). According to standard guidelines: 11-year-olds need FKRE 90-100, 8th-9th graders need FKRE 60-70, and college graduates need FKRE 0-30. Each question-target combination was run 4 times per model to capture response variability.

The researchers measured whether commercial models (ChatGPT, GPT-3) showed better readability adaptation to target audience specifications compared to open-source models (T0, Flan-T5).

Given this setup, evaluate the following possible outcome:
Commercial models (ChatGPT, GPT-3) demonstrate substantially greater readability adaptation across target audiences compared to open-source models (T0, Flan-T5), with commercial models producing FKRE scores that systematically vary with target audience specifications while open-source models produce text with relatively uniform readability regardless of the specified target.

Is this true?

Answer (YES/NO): NO